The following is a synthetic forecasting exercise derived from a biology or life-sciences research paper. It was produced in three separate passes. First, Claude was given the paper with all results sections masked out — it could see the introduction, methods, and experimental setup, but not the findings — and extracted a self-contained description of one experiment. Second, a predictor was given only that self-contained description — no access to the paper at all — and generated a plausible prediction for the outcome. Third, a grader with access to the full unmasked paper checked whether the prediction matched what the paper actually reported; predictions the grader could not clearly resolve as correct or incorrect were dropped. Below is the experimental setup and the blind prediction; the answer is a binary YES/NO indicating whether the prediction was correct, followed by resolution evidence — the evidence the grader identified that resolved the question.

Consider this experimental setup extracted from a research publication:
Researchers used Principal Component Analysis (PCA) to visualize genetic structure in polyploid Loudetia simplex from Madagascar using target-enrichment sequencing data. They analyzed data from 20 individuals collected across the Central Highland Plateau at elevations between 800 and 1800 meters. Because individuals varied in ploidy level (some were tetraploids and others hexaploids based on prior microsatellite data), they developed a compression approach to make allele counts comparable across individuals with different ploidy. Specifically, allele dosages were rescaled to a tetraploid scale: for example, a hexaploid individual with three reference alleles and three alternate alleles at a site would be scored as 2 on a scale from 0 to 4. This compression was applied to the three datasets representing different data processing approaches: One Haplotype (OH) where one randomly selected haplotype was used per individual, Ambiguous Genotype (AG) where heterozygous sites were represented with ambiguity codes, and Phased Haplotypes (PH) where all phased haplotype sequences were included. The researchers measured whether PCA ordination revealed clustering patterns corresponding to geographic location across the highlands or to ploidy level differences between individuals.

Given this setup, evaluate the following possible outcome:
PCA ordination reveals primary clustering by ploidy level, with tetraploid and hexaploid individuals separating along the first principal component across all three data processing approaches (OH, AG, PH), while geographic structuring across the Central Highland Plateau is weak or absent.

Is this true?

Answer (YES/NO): NO